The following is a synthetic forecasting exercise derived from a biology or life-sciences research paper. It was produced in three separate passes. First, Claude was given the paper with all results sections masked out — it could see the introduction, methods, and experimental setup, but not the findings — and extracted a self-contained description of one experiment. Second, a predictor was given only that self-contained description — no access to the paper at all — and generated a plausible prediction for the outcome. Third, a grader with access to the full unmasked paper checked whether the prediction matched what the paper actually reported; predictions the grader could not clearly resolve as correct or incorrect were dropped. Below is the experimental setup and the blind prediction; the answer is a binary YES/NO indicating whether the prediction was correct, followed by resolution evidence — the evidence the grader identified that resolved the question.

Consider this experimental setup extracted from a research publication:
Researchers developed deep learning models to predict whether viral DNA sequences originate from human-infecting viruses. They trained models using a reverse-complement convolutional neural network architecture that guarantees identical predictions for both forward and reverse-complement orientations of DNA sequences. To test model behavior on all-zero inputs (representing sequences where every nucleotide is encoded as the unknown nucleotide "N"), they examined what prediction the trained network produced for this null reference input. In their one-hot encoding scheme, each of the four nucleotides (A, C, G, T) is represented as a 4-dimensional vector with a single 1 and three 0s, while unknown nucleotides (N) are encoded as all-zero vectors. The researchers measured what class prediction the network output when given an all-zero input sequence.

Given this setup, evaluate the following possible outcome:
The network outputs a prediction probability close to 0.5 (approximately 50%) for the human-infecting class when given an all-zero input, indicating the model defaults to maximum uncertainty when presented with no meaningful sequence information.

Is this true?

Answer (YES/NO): NO